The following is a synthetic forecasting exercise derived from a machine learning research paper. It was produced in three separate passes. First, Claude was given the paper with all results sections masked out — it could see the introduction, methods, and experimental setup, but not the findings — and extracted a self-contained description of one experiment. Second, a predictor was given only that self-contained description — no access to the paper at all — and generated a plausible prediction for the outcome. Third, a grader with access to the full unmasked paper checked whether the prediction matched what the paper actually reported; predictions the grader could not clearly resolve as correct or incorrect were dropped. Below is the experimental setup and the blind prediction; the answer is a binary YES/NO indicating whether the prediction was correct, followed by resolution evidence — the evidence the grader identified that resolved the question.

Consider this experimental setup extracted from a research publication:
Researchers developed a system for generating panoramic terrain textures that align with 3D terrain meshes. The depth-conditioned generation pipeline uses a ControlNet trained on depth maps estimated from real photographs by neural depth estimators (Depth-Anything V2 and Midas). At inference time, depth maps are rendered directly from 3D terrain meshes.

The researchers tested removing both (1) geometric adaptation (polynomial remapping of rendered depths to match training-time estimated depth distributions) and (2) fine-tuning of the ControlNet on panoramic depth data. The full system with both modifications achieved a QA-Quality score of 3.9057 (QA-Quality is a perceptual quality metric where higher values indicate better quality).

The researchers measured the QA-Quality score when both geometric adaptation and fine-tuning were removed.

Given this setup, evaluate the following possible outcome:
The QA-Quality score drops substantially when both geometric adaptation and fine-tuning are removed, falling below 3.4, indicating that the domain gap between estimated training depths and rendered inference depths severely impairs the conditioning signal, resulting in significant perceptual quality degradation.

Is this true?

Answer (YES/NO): NO